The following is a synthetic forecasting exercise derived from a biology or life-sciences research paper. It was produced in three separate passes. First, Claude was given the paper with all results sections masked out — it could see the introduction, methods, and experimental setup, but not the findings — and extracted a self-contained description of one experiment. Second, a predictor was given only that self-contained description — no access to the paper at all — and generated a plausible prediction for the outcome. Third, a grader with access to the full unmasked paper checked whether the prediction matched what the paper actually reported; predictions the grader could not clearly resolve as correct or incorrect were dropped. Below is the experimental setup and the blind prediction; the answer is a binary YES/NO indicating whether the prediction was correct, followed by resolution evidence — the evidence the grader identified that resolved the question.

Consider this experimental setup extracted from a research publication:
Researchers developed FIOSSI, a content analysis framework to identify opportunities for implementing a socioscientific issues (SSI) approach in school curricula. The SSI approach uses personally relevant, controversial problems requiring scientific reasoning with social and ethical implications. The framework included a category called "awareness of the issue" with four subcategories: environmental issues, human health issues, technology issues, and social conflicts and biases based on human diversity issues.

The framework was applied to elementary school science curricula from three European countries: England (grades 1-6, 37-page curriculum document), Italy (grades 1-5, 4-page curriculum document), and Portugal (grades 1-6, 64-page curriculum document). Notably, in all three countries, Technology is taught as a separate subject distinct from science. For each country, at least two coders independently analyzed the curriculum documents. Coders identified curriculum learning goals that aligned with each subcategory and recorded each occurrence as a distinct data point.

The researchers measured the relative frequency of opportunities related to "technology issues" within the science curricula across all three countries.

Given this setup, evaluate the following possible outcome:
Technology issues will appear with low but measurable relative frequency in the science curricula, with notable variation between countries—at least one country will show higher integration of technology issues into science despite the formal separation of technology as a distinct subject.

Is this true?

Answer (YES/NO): NO